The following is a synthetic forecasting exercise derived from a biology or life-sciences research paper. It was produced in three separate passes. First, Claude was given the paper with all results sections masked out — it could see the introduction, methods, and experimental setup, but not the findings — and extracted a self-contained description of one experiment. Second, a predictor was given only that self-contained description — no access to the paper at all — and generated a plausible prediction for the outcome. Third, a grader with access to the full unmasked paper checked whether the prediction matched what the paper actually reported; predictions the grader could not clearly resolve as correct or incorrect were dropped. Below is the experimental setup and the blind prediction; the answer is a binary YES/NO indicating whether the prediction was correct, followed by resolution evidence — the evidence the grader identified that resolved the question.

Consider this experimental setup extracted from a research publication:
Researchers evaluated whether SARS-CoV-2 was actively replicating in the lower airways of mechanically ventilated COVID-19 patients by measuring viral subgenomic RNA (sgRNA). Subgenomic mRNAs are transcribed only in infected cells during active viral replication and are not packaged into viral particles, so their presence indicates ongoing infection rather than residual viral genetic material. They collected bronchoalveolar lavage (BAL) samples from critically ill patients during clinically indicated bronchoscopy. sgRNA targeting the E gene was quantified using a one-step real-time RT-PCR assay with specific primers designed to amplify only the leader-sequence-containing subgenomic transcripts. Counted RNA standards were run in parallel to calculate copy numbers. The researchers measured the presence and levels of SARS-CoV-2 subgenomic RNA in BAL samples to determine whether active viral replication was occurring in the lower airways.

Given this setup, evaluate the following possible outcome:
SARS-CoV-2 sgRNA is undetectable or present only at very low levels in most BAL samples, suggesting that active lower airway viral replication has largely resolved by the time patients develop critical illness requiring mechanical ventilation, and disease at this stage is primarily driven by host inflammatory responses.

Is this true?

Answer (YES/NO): NO